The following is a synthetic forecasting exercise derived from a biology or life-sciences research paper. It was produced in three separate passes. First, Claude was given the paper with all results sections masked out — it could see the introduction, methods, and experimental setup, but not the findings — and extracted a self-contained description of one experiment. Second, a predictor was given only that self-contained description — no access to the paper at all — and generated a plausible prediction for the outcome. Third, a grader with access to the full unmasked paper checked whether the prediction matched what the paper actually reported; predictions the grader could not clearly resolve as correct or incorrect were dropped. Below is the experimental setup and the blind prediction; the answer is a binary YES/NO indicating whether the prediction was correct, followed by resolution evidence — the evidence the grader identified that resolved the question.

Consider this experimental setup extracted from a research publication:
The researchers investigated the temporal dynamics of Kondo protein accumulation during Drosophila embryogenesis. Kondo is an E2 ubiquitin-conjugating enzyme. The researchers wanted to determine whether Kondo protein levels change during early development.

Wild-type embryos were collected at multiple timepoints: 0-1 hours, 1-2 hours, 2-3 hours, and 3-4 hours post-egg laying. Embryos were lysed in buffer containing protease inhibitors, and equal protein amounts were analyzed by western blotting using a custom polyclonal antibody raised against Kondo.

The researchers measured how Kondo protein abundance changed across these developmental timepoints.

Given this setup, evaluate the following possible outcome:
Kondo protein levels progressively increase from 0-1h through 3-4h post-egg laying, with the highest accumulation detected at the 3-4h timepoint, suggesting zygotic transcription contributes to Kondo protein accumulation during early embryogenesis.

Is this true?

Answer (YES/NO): NO